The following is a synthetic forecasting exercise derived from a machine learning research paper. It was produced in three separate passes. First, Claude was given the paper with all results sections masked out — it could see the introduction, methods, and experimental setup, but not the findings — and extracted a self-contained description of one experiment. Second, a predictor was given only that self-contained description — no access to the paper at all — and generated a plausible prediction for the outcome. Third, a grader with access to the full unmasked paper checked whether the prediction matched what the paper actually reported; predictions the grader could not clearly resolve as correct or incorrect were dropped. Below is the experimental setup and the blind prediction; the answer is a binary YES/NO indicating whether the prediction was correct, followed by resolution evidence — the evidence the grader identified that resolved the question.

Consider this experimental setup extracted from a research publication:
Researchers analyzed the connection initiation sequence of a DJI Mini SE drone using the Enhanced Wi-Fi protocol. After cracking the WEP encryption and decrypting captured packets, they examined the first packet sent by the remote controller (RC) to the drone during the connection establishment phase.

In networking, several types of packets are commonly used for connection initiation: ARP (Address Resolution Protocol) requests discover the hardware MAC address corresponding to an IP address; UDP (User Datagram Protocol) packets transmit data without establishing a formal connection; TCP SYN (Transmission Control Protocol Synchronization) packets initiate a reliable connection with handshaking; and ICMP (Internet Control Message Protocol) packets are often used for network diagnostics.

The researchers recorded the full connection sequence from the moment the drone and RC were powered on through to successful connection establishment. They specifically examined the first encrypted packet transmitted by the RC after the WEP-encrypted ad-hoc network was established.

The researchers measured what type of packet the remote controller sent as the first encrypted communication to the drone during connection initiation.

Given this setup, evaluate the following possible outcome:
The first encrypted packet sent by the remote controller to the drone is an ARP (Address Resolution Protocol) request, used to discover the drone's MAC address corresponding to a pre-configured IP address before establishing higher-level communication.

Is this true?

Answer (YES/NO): YES